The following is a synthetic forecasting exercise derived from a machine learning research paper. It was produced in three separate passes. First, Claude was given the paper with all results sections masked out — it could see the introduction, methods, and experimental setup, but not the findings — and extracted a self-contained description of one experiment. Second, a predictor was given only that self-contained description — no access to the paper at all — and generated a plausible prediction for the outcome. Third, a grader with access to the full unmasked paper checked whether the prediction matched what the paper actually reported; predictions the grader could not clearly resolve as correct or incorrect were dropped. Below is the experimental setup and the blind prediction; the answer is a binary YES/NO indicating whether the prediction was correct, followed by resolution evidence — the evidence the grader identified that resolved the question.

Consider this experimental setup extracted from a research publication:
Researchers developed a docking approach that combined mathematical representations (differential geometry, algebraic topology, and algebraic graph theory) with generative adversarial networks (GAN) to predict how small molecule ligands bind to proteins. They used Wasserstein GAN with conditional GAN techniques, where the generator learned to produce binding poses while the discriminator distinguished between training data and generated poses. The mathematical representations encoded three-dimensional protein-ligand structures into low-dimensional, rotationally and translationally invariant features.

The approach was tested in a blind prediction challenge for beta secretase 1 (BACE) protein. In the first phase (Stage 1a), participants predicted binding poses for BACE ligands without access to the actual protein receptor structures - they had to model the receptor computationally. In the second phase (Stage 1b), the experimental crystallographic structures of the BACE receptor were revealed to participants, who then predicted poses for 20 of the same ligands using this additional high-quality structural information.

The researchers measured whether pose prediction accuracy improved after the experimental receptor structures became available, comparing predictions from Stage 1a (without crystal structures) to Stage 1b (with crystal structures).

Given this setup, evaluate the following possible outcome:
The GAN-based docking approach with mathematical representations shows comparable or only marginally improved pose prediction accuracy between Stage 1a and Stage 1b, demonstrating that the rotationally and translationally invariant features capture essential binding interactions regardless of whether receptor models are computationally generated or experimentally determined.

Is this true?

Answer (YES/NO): NO